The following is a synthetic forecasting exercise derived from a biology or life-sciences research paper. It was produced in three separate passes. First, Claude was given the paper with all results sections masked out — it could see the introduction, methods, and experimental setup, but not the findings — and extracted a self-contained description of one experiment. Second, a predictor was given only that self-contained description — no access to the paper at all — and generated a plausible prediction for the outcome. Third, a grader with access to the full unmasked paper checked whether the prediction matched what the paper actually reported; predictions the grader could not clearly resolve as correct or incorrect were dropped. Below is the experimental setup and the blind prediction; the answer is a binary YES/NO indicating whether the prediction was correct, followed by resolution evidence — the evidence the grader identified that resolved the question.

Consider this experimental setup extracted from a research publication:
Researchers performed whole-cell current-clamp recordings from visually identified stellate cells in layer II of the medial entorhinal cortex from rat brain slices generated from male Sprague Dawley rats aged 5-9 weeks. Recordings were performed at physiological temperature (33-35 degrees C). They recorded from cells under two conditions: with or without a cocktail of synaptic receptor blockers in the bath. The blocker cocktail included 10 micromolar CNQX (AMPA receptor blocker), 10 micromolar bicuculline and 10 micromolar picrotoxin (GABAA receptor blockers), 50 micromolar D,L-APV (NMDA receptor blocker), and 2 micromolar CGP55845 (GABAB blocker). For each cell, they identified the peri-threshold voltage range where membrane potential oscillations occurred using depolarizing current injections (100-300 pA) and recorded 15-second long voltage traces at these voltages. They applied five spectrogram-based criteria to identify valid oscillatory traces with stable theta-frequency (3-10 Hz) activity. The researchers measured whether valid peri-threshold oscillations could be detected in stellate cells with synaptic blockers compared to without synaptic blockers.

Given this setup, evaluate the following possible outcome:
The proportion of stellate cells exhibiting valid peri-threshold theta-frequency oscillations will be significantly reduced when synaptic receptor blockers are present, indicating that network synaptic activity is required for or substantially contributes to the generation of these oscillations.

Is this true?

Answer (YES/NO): NO